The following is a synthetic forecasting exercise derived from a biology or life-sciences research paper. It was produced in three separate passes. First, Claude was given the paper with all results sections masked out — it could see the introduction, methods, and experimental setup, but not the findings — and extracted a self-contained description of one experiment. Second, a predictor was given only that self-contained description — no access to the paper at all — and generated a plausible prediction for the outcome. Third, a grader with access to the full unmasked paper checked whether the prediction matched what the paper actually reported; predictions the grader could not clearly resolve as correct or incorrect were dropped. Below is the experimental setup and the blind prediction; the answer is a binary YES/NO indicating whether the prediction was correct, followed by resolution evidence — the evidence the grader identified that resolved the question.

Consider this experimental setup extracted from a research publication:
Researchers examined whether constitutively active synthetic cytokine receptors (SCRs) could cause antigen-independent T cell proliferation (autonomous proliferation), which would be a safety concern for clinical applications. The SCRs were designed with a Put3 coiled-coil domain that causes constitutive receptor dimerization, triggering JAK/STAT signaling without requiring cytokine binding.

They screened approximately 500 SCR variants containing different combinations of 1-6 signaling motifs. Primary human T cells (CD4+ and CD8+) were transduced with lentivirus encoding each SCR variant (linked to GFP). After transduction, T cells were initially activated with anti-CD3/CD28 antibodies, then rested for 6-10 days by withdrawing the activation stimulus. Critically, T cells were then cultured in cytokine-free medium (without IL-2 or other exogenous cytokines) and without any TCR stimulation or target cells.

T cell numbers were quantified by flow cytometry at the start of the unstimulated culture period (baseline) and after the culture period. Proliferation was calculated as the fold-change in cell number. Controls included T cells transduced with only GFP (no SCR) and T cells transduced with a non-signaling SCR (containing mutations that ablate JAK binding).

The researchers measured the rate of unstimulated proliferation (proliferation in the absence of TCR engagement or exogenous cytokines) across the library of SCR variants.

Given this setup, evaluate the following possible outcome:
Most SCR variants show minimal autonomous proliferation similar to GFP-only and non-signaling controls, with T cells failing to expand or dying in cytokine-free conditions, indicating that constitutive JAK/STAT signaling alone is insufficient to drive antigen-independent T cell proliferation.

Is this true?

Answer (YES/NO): NO